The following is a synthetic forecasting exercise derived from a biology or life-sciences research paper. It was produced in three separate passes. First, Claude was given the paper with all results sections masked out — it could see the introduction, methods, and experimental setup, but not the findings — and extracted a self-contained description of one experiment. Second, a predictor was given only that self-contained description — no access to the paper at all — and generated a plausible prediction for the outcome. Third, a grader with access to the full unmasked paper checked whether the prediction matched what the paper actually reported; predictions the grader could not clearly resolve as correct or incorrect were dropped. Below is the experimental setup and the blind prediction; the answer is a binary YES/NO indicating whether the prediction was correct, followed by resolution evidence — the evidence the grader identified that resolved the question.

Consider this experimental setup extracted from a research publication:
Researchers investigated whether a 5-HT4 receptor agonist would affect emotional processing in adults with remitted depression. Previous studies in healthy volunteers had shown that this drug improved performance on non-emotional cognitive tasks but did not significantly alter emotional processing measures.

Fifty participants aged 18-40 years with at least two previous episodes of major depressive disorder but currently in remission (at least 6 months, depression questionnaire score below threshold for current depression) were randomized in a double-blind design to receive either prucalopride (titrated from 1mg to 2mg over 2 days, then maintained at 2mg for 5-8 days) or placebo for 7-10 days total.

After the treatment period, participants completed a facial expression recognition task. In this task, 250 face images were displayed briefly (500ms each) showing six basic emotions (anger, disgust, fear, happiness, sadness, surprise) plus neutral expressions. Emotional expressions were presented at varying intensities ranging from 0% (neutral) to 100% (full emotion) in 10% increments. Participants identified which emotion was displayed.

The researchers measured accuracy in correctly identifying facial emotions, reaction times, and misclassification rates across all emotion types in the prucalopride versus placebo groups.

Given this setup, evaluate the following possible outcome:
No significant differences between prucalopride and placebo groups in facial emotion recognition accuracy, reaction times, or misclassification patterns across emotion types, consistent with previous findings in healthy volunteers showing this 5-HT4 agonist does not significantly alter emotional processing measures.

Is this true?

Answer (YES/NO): NO